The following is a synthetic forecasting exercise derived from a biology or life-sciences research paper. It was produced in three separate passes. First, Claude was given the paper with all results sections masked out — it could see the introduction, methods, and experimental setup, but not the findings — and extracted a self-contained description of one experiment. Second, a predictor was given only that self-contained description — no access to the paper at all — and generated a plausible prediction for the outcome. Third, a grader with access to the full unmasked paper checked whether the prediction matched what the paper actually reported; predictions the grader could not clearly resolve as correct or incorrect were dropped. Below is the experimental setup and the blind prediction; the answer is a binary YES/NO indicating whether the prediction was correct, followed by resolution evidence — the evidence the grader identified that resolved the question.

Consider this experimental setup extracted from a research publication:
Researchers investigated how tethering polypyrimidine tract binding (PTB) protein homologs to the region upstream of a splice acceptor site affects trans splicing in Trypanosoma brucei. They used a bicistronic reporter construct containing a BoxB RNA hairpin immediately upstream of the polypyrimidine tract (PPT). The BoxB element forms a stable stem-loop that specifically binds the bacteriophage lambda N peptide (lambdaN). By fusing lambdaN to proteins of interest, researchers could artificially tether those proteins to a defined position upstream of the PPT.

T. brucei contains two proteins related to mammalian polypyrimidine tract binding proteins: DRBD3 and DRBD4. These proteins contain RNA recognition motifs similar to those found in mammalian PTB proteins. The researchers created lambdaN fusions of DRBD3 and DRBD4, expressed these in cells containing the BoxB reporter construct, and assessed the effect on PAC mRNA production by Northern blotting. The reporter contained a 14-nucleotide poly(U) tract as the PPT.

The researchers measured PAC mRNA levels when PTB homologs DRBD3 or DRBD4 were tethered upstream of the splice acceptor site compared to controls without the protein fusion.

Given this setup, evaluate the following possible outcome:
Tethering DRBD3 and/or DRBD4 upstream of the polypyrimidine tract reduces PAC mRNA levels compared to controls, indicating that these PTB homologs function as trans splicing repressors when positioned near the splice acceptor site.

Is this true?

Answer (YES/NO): YES